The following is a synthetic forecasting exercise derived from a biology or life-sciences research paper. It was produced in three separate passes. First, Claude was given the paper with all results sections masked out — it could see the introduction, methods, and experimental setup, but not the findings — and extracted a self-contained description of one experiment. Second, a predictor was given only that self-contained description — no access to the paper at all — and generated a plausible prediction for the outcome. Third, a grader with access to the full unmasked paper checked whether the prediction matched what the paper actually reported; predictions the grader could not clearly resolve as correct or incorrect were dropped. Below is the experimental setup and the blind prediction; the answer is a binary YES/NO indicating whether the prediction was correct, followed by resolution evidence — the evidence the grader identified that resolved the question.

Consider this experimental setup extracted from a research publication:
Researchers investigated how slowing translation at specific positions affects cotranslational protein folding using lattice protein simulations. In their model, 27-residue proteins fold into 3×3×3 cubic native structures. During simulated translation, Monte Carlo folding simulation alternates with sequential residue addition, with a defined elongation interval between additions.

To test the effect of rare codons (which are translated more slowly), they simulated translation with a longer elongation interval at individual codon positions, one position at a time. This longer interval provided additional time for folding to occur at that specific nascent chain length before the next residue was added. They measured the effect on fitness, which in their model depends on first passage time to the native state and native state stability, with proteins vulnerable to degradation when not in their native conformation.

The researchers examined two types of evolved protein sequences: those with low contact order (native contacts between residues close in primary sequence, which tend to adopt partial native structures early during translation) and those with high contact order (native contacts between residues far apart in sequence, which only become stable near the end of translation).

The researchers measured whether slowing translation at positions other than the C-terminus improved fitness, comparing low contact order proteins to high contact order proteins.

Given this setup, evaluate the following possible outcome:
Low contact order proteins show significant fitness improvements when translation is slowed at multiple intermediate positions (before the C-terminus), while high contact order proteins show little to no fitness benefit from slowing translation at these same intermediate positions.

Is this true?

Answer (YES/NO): YES